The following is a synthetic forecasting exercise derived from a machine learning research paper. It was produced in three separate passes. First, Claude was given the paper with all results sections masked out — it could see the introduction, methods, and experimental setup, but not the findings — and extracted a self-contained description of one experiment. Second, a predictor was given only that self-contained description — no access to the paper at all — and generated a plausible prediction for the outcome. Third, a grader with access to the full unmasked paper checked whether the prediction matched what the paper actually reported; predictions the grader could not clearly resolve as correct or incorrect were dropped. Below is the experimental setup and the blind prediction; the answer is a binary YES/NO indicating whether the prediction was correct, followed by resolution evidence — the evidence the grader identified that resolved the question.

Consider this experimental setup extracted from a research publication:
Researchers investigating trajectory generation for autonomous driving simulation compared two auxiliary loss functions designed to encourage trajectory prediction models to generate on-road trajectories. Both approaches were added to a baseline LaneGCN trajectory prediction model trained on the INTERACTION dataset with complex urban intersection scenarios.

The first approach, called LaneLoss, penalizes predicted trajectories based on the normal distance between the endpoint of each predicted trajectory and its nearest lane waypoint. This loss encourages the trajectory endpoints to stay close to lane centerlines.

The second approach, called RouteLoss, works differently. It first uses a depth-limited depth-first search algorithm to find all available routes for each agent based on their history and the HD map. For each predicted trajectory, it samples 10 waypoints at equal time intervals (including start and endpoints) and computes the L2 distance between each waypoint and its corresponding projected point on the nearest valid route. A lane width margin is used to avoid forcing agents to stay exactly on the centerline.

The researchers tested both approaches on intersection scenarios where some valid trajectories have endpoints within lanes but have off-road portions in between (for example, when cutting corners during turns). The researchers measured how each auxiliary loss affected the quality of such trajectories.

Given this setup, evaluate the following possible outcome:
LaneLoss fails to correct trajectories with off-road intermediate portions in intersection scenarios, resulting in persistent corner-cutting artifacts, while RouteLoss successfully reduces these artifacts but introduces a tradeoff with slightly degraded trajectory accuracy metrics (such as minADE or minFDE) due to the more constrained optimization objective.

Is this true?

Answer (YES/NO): NO